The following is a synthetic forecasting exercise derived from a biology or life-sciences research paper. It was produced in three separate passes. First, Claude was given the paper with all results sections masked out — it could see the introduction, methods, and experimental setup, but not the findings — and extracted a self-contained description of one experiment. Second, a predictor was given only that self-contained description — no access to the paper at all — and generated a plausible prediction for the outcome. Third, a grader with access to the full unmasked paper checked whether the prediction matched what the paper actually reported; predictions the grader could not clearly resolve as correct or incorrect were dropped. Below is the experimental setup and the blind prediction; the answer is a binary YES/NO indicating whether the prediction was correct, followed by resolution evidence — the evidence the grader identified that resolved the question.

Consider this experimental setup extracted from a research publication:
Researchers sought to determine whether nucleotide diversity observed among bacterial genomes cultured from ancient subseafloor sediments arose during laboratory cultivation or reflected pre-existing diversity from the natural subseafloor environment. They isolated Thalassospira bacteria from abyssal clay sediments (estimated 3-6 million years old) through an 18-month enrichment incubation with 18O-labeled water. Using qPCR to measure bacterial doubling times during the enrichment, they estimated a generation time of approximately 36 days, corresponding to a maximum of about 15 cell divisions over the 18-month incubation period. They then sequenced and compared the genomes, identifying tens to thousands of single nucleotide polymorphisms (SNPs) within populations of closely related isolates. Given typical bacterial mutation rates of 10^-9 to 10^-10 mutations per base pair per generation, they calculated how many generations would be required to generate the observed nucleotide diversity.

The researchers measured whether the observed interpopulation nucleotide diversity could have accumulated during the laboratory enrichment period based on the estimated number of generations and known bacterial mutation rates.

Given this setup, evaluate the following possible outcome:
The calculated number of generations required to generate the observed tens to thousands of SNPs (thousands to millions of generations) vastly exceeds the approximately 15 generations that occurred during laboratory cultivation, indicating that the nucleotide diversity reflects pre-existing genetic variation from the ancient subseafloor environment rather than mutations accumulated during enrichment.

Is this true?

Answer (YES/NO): YES